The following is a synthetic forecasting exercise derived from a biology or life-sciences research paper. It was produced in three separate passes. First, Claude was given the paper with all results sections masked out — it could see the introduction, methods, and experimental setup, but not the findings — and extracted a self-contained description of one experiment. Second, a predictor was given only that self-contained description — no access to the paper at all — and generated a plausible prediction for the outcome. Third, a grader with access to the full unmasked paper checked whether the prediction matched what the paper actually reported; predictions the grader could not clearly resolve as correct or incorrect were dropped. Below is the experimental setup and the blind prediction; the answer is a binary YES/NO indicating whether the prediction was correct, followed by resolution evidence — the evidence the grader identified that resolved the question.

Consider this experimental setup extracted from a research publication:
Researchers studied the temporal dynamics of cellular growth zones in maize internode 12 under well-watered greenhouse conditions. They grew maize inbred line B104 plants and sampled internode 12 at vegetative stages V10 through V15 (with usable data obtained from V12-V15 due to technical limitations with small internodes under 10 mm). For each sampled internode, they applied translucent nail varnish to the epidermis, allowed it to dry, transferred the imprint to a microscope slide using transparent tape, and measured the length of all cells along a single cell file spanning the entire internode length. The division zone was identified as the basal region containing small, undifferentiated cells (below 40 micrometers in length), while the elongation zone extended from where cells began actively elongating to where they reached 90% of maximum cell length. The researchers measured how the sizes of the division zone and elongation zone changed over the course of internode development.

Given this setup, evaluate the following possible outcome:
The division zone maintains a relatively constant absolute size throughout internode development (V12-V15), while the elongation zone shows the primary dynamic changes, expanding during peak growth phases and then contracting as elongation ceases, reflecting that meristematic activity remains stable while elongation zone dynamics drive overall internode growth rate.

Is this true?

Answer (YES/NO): NO